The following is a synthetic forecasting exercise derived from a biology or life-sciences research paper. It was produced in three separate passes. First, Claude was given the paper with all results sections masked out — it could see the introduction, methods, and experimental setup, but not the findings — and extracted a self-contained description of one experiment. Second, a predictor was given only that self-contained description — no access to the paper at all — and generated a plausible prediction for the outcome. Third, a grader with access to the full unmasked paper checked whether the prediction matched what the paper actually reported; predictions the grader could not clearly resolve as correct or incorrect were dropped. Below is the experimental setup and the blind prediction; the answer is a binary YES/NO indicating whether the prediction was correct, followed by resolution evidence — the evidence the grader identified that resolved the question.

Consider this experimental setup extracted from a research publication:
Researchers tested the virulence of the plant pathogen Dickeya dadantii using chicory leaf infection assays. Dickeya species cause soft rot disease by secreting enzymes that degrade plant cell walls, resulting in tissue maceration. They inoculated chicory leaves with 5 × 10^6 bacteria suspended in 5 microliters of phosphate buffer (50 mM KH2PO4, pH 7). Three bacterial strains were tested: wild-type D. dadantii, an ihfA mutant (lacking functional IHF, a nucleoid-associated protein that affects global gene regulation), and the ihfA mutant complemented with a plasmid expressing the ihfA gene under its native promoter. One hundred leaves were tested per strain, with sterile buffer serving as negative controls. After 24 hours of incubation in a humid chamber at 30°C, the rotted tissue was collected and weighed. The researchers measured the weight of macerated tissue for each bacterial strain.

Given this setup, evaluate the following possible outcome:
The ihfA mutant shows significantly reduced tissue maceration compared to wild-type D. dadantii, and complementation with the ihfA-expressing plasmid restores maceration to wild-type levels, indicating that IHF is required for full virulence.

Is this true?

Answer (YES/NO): YES